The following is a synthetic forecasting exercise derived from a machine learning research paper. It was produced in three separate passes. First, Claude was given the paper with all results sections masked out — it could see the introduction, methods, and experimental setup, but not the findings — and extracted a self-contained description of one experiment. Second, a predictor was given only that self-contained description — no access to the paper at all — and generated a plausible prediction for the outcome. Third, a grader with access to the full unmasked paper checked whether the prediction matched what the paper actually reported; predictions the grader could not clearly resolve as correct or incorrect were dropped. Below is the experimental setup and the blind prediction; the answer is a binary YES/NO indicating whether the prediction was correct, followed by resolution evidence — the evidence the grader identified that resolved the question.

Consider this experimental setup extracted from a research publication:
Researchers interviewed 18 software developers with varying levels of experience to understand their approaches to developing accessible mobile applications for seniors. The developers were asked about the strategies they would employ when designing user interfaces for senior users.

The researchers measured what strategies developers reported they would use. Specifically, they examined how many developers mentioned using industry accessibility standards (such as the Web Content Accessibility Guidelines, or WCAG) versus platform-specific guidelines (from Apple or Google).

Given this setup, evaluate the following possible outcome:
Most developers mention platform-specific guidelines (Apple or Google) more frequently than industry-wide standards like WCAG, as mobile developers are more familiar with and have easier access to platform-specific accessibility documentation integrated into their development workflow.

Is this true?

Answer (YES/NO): NO